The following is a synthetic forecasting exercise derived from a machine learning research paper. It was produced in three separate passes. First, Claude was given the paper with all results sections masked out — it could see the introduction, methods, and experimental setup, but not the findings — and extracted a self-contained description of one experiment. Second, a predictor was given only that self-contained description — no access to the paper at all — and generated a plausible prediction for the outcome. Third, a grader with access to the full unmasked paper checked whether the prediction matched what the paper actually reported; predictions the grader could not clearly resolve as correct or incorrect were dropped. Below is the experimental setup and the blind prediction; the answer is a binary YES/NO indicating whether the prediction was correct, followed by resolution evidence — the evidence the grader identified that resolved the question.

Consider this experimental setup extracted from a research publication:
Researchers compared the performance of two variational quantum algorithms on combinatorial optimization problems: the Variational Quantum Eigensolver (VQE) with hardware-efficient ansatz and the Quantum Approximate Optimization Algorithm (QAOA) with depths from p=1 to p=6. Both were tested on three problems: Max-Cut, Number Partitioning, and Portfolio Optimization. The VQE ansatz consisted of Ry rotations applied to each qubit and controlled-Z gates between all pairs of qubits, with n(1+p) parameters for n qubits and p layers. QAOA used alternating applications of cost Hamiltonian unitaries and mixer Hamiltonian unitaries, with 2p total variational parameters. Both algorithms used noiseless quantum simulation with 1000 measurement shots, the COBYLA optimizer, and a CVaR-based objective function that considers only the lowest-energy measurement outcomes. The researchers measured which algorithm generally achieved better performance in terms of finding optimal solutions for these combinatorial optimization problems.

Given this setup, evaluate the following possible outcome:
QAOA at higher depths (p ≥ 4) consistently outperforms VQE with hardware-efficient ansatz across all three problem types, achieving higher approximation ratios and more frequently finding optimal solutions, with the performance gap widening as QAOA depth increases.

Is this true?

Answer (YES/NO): NO